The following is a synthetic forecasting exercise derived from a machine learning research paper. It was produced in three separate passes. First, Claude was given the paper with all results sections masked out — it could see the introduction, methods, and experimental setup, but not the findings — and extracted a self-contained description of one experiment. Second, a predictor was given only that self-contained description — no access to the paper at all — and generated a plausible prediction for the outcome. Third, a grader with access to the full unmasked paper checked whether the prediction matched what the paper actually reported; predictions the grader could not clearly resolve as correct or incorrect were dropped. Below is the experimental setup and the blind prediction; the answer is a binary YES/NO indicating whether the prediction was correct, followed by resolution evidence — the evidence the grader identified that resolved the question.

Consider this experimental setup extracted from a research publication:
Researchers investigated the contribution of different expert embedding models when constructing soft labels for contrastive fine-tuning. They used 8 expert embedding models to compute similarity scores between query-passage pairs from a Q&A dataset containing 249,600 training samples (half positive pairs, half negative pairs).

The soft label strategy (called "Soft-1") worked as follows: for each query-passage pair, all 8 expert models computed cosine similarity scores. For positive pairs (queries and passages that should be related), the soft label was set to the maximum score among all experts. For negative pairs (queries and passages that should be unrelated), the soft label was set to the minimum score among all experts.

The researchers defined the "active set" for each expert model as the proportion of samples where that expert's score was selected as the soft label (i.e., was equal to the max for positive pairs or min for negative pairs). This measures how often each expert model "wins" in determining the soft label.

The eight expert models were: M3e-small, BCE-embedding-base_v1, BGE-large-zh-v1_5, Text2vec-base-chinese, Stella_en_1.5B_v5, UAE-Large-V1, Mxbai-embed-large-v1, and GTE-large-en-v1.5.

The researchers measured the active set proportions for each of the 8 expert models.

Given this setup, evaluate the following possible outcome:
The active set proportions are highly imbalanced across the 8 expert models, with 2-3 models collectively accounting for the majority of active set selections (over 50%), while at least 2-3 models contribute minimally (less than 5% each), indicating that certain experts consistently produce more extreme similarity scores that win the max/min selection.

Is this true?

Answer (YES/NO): YES